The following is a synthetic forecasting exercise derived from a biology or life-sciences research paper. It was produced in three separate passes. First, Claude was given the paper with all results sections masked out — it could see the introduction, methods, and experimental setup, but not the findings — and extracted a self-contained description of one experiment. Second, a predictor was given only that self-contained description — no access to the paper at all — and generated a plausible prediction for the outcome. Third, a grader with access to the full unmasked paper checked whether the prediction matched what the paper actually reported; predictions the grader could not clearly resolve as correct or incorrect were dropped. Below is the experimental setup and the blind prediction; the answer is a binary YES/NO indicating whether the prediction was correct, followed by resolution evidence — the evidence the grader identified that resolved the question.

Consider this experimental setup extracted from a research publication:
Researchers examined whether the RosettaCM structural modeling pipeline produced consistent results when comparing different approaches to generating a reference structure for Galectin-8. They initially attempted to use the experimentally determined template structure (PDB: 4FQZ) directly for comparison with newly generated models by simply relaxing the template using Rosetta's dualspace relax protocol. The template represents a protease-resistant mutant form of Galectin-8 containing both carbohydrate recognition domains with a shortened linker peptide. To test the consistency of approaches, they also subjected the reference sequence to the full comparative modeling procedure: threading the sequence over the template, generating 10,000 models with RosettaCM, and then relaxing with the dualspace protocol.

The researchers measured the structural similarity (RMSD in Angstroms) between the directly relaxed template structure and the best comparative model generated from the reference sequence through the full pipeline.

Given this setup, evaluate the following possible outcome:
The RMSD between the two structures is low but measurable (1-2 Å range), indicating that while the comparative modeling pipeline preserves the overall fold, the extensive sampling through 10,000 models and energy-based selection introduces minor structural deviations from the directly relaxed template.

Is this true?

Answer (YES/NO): NO